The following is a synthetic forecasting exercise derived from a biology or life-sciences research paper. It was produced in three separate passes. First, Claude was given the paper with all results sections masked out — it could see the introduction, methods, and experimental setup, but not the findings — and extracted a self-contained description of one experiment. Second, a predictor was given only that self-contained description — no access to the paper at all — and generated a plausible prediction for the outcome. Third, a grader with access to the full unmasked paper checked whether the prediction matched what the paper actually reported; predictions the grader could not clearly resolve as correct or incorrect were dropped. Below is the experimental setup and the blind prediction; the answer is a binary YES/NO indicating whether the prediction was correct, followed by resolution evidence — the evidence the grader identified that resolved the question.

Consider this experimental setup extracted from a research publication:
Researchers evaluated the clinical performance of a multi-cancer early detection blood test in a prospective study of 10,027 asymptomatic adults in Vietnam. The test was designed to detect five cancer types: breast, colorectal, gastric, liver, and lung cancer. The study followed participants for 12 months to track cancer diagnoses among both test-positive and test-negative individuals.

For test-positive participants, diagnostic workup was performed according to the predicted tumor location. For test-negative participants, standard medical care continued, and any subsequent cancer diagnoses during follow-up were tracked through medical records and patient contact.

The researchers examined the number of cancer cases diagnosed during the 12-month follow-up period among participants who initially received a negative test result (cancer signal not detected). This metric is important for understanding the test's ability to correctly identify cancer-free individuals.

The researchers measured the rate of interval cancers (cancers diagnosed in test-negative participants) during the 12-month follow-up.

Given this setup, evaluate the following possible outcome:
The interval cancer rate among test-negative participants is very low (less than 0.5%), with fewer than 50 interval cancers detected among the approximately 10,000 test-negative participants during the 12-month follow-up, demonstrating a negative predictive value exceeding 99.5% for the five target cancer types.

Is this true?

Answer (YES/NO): YES